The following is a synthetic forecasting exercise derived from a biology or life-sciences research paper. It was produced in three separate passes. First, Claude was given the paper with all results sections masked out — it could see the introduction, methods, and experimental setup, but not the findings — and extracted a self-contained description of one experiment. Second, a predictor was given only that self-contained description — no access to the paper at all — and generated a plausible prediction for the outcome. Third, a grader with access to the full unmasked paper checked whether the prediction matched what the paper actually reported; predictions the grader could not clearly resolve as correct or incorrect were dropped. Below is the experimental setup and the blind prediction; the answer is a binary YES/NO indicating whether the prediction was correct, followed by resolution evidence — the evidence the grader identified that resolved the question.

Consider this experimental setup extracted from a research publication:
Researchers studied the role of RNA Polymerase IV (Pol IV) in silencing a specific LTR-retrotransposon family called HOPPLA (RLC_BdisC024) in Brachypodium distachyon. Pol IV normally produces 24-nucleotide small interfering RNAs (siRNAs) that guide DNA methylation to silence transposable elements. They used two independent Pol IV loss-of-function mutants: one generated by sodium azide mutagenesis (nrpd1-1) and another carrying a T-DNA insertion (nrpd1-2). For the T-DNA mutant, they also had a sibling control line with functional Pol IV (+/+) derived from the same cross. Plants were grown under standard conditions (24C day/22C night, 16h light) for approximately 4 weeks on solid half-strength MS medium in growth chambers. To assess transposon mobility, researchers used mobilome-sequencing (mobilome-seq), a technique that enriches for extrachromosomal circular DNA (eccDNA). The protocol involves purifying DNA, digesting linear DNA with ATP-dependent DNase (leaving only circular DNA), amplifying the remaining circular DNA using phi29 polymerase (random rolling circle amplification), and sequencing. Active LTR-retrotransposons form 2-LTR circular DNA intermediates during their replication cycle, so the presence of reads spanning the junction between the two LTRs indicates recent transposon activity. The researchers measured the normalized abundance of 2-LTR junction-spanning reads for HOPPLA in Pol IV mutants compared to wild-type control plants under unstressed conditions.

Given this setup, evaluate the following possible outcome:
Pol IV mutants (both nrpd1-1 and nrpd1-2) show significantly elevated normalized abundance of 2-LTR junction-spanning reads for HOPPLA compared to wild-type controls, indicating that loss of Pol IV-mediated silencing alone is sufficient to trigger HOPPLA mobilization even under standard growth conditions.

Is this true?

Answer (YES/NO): YES